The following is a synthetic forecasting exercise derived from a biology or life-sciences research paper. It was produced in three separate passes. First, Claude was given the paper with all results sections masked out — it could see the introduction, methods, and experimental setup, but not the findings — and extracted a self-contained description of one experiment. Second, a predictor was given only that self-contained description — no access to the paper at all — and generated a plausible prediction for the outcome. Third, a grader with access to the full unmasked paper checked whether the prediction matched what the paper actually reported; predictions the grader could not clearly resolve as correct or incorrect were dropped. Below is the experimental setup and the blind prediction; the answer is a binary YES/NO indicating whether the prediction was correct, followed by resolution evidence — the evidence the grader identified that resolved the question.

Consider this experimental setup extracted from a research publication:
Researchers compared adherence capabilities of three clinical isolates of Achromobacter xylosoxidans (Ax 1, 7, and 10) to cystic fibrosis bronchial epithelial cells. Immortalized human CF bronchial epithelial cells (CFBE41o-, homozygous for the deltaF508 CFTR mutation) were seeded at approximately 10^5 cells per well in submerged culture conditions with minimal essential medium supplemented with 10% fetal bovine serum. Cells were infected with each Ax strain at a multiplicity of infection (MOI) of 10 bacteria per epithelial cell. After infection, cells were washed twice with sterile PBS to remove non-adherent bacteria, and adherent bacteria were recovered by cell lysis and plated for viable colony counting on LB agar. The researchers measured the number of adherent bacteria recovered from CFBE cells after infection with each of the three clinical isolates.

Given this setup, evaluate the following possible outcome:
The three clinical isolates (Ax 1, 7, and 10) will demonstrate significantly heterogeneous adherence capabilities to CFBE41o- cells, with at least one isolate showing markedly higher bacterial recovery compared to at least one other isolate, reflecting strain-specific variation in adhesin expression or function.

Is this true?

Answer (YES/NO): YES